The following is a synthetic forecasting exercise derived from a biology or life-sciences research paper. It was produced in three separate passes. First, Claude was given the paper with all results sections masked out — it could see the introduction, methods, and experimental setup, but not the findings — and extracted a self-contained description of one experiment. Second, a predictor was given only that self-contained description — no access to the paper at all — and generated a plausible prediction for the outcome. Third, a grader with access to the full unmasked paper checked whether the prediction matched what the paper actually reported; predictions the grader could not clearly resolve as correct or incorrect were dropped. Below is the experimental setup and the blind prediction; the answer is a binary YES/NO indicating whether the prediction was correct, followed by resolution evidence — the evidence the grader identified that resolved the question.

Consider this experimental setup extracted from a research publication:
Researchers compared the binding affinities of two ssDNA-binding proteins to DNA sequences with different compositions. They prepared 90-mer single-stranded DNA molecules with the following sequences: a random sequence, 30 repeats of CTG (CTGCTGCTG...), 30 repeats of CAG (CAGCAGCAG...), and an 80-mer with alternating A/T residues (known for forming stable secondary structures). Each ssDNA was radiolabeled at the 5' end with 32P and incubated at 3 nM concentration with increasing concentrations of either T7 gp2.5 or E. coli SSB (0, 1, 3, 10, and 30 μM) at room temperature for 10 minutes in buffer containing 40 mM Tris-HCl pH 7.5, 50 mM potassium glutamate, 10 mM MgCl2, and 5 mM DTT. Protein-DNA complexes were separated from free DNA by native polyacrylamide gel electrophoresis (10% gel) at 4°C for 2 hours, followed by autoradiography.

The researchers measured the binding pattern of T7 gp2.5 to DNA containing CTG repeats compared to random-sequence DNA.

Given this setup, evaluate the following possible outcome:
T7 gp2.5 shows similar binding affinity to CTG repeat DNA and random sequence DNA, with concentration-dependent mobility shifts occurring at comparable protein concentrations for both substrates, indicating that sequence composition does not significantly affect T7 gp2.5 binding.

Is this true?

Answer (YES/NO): NO